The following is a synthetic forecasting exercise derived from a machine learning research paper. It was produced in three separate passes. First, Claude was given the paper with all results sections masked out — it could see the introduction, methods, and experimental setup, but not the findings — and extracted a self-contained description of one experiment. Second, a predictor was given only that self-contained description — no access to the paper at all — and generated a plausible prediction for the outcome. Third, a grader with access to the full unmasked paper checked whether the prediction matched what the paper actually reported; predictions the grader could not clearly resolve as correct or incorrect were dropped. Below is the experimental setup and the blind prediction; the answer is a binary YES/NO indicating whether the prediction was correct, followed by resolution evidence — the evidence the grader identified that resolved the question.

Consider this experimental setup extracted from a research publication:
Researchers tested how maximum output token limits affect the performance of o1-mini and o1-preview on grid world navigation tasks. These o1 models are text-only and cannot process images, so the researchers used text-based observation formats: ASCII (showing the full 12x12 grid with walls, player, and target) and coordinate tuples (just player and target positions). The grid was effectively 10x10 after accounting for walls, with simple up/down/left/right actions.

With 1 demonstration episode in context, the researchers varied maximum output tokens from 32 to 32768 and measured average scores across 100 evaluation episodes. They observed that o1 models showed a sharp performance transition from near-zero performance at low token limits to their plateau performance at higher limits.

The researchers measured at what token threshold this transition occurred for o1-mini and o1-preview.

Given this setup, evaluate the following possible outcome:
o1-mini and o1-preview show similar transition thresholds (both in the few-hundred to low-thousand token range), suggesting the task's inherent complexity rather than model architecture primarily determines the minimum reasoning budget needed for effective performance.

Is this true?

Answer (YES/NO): NO